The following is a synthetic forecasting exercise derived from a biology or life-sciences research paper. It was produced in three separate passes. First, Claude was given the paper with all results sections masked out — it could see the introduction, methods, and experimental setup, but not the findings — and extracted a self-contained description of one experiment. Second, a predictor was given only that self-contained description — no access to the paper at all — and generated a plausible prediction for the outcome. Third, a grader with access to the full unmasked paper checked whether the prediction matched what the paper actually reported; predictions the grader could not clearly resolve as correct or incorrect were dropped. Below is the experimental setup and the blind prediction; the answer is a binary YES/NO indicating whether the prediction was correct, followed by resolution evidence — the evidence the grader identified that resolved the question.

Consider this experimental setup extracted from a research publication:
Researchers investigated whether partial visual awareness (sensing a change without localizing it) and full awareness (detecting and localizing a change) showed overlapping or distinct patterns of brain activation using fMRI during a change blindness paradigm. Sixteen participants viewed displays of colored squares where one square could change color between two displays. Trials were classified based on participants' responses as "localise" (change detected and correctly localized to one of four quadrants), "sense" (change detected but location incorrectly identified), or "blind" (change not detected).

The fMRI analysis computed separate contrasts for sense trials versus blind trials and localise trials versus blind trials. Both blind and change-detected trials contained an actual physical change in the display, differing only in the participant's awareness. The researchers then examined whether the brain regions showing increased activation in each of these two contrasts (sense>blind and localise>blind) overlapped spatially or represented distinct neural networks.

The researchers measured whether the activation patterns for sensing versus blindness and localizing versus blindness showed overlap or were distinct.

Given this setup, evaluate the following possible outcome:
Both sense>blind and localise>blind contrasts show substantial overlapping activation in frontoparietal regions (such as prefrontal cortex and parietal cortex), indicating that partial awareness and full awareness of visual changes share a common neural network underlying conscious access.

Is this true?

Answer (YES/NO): NO